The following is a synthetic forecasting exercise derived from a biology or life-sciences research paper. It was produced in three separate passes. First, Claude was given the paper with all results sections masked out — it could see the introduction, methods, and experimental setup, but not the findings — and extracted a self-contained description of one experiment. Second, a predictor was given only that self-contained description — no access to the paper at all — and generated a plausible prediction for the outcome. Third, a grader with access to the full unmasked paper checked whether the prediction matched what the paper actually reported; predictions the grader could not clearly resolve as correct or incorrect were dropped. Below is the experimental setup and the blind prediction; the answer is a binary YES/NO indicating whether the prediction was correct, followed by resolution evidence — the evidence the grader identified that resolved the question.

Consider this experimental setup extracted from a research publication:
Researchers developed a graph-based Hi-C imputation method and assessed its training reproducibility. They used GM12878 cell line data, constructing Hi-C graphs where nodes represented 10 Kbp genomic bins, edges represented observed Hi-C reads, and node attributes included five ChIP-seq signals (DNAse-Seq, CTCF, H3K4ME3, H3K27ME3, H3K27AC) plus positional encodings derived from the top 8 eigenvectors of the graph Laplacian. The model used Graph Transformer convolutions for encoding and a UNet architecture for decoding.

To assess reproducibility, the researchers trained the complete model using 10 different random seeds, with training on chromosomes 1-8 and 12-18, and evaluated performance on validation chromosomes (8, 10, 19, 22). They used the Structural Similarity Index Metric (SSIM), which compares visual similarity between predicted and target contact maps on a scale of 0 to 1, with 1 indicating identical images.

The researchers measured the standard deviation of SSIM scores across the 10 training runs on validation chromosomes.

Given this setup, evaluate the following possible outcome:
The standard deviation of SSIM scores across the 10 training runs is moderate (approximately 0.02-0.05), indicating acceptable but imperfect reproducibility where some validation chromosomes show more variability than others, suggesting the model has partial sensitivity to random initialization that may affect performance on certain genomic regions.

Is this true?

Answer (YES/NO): NO